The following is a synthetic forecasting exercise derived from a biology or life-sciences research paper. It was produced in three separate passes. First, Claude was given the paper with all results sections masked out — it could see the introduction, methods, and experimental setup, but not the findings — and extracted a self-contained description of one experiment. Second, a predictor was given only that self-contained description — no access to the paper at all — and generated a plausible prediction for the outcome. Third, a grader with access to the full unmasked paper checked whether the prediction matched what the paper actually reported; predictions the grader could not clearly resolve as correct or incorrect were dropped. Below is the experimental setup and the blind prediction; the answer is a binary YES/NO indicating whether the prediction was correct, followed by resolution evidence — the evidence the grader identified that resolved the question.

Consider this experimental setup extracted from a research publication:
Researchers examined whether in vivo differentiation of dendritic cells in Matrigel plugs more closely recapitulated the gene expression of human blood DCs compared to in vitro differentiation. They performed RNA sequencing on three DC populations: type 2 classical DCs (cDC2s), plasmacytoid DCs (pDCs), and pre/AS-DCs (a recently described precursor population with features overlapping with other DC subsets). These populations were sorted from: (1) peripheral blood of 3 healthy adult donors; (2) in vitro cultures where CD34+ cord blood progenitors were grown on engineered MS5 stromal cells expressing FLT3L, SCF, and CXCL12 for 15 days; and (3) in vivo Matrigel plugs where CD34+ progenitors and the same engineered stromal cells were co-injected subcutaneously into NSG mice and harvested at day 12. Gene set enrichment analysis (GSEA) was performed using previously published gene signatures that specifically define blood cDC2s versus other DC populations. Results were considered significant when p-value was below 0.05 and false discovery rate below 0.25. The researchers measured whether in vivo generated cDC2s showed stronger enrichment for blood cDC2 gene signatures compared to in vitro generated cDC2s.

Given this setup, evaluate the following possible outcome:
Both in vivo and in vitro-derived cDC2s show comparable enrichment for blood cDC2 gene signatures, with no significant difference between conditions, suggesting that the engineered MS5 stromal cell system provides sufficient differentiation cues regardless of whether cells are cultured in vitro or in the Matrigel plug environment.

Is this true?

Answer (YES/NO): NO